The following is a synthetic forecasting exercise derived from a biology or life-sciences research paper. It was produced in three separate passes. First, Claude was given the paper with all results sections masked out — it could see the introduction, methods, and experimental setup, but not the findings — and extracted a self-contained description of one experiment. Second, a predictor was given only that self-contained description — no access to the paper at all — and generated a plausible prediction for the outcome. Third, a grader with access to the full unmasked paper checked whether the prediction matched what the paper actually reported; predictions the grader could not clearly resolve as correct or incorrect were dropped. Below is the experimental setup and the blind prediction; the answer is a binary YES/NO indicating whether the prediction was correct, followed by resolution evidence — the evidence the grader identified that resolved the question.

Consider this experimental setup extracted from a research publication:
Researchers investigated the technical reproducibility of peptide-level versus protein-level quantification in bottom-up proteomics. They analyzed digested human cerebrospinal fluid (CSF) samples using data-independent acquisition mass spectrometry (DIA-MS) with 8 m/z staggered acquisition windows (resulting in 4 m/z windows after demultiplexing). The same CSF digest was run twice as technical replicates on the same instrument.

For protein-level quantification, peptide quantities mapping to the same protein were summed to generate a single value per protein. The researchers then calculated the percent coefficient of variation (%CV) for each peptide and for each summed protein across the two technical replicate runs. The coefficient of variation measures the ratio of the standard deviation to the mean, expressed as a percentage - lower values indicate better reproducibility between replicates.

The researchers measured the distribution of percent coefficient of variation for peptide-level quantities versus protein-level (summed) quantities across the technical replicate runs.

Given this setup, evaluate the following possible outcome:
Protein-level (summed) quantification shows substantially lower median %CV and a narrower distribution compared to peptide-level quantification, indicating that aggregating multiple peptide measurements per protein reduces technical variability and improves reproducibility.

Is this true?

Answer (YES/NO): YES